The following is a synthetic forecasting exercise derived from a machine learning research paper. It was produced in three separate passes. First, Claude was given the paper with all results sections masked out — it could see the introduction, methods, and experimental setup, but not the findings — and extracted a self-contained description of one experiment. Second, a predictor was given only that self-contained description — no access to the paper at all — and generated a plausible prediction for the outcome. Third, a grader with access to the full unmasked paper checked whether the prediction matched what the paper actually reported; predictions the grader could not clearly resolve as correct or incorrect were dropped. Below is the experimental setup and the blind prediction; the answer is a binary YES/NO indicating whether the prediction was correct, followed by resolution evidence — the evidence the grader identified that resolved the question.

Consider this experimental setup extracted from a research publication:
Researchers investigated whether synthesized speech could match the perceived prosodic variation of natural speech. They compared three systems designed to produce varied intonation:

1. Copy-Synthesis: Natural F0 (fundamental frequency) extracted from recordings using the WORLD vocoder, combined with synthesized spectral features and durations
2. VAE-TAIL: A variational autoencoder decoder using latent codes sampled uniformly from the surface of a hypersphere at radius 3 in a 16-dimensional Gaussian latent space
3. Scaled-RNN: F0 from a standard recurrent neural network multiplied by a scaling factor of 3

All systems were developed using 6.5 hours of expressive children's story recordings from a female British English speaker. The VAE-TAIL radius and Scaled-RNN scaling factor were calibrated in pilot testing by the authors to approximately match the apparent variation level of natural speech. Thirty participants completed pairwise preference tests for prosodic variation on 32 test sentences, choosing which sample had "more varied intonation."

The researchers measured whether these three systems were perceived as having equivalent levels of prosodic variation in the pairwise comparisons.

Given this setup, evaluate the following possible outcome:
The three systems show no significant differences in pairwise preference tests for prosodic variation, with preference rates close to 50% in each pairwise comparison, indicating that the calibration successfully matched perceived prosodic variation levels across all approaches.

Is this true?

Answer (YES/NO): NO